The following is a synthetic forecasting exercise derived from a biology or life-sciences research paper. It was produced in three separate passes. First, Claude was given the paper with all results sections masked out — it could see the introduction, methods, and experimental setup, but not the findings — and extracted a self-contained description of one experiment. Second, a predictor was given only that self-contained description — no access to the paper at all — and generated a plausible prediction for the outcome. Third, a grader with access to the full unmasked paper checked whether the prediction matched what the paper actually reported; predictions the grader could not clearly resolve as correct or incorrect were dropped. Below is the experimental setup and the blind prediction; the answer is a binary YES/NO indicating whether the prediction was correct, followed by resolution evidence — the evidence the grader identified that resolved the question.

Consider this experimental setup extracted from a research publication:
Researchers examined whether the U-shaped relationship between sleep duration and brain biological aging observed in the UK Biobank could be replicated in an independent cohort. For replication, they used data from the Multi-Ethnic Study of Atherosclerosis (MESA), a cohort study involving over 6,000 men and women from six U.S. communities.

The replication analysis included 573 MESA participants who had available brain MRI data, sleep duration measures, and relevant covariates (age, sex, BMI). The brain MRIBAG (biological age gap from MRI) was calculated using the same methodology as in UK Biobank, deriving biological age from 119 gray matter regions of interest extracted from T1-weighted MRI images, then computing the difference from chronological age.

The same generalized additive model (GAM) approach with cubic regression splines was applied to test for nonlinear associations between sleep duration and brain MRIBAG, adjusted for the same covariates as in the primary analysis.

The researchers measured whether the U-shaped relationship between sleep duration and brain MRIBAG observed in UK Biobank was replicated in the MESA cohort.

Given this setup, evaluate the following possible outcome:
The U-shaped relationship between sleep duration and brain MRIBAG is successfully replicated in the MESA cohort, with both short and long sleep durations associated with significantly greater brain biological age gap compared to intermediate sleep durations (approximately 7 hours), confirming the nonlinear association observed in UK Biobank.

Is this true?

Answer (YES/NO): NO